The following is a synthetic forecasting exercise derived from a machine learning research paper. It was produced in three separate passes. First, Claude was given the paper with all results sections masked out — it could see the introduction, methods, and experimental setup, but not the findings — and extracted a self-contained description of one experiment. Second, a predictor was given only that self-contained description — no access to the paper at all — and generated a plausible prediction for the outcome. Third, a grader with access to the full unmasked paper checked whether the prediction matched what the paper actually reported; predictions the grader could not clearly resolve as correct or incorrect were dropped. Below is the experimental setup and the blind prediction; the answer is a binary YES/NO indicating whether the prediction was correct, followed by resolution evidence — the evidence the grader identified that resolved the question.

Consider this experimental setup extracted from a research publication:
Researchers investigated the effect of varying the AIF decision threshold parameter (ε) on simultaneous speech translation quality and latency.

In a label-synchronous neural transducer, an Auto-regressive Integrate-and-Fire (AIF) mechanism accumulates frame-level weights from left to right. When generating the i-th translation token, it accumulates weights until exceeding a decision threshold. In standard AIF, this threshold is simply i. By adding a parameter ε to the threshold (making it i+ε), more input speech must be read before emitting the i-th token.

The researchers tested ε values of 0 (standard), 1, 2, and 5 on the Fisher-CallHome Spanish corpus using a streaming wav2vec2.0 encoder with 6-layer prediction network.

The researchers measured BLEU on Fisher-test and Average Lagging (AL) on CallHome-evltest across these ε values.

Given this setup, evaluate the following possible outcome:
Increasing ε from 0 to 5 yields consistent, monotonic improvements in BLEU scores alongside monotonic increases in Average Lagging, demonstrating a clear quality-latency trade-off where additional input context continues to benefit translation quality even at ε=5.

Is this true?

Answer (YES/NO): YES